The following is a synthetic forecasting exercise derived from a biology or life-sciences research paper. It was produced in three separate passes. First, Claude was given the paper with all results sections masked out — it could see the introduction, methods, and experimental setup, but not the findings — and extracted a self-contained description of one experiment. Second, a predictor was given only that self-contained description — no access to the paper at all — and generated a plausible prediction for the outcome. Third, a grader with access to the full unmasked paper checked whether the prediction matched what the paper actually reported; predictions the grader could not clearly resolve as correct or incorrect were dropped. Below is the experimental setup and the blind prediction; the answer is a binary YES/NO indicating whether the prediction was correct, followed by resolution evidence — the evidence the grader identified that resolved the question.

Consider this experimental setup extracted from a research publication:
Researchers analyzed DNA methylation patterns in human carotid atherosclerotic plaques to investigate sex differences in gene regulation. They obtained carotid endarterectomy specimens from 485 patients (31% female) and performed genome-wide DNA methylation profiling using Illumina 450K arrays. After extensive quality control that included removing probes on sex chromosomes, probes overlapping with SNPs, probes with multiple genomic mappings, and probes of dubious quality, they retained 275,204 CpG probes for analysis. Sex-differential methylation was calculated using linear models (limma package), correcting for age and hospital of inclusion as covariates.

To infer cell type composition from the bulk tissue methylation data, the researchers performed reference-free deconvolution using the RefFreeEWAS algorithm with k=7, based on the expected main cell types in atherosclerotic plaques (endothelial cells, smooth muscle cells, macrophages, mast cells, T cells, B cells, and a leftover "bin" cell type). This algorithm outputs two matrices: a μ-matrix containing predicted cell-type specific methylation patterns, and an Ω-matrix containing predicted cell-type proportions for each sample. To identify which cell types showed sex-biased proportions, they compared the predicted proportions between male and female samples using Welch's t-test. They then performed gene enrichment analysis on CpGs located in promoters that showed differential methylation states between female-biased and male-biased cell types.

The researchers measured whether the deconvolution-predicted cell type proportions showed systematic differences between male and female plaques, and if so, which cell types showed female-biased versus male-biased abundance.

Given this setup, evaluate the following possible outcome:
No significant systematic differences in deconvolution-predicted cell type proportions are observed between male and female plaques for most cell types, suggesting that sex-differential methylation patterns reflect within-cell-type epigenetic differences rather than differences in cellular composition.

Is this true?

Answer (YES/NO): NO